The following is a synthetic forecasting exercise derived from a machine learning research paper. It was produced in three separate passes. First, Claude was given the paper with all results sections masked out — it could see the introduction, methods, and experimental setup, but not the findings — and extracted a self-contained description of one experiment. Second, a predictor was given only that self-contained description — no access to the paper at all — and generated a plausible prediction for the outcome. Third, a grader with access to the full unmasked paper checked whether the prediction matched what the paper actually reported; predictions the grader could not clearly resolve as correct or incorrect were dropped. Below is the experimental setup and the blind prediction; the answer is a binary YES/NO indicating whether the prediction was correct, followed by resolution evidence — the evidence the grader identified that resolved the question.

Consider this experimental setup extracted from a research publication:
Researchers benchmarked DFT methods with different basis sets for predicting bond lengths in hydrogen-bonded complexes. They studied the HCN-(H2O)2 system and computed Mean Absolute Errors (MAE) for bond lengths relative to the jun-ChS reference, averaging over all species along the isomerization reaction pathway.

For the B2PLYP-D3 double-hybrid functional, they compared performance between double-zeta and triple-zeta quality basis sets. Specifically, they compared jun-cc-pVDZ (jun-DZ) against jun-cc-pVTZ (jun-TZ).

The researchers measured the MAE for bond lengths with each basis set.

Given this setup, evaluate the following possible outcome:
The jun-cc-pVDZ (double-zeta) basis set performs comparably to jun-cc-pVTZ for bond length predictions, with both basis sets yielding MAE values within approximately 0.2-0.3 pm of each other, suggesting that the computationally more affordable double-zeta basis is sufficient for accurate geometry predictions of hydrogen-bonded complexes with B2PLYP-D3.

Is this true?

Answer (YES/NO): NO